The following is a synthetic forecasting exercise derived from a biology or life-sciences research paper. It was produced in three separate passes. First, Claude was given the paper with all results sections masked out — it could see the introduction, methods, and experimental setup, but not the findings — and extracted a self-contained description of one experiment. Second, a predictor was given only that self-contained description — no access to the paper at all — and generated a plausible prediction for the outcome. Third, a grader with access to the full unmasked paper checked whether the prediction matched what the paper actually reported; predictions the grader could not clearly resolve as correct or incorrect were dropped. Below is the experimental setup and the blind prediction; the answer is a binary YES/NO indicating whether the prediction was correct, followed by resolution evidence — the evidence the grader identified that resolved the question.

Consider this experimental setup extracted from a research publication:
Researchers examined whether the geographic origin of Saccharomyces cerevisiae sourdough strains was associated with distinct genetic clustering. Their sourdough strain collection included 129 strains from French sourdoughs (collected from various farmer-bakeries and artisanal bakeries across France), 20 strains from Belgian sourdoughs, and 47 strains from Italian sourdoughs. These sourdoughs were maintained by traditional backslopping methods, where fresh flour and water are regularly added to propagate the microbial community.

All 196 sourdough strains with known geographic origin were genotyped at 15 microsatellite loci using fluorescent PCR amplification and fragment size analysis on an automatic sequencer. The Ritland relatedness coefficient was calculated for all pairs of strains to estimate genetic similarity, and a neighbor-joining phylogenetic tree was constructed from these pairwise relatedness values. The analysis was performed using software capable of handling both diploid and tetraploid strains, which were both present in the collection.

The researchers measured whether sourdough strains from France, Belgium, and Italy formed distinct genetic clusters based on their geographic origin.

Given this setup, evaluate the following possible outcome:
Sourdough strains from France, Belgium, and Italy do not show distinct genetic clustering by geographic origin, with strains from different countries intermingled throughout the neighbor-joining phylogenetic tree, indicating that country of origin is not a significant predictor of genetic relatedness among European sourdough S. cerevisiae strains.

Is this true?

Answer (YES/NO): NO